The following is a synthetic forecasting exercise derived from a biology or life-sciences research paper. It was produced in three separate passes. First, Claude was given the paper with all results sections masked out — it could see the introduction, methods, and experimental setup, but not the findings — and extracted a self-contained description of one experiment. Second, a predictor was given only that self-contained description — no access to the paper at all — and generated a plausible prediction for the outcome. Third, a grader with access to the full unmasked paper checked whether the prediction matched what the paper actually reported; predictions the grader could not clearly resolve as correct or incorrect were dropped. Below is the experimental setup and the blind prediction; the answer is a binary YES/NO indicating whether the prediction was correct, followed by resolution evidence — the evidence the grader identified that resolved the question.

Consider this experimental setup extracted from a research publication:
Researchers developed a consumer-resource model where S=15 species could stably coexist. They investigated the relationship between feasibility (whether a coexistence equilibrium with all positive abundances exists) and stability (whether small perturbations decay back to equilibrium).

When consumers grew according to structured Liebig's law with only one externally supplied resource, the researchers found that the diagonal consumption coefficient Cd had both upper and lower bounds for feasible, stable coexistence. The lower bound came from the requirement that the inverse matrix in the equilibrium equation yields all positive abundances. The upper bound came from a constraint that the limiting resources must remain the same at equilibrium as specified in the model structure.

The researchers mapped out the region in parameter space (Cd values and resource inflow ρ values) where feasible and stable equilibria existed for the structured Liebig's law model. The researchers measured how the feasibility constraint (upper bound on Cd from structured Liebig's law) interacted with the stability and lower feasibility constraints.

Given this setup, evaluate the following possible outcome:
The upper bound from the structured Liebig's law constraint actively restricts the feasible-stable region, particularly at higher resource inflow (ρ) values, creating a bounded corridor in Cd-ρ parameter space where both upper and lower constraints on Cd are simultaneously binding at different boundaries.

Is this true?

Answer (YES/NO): NO